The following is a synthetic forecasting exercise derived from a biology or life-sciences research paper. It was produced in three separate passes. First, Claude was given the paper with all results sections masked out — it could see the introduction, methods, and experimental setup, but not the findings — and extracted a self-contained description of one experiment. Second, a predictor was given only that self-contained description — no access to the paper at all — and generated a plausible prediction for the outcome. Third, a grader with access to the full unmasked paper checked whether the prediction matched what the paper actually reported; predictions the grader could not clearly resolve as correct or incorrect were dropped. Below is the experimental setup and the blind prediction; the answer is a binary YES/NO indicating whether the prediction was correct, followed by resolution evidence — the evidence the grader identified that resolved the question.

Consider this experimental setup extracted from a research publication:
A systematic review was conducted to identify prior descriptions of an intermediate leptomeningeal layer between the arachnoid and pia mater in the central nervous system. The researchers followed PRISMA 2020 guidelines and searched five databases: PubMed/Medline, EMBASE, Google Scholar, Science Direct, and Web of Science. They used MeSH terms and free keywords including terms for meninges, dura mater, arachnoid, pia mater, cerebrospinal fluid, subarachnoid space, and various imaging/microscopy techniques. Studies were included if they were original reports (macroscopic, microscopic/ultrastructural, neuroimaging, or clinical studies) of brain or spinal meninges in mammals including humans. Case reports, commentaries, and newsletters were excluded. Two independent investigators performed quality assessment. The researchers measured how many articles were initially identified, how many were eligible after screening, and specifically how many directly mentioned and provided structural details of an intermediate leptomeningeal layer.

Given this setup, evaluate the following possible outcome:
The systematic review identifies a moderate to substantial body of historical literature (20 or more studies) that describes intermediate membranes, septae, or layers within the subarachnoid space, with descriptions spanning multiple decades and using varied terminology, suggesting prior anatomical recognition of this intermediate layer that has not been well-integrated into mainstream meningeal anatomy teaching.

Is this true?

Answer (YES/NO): NO